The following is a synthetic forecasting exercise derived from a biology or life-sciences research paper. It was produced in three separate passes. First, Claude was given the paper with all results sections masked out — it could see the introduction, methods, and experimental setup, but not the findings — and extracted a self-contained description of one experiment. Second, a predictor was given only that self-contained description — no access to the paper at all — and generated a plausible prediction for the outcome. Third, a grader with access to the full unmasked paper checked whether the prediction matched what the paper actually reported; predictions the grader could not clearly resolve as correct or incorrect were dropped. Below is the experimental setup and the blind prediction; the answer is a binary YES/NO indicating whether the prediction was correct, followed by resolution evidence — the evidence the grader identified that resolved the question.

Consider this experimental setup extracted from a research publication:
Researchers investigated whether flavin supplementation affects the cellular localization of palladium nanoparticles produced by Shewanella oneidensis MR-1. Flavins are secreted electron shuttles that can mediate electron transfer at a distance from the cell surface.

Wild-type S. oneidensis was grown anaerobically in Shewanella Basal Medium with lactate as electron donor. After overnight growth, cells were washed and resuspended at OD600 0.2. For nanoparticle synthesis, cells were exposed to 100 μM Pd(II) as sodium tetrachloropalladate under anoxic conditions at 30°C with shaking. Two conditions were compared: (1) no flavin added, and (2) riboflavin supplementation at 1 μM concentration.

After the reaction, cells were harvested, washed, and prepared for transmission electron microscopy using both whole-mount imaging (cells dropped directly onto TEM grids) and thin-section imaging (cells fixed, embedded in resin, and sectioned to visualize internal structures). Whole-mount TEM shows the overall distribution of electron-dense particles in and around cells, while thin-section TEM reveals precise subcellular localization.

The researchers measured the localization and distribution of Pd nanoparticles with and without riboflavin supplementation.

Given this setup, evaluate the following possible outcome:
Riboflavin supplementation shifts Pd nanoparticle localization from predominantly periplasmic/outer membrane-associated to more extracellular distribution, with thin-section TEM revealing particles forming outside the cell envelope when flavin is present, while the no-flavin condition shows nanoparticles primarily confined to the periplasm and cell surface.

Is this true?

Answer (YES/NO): NO